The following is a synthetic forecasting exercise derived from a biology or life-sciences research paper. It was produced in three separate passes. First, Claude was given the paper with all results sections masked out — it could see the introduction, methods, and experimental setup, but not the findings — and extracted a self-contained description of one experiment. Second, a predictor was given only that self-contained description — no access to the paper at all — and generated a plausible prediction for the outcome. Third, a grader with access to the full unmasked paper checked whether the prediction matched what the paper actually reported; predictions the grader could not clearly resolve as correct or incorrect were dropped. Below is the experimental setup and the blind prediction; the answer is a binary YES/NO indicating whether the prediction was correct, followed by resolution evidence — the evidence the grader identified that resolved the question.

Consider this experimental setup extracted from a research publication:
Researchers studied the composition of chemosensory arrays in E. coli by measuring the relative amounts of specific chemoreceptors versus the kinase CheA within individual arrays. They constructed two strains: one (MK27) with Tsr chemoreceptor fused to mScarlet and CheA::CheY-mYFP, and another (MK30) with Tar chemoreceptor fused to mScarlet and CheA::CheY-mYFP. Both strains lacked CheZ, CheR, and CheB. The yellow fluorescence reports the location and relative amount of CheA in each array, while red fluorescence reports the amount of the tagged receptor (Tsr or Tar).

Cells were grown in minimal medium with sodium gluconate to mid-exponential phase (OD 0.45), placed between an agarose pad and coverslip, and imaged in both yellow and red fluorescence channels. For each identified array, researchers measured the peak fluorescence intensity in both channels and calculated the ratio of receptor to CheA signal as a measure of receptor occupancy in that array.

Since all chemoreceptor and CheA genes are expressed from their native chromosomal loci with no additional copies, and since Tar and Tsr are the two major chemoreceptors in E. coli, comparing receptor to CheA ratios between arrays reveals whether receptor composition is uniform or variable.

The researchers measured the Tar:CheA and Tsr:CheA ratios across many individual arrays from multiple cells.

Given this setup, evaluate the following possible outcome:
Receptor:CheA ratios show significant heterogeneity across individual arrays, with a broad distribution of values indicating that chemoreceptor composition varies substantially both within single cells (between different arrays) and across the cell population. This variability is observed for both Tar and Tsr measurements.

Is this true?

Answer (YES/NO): YES